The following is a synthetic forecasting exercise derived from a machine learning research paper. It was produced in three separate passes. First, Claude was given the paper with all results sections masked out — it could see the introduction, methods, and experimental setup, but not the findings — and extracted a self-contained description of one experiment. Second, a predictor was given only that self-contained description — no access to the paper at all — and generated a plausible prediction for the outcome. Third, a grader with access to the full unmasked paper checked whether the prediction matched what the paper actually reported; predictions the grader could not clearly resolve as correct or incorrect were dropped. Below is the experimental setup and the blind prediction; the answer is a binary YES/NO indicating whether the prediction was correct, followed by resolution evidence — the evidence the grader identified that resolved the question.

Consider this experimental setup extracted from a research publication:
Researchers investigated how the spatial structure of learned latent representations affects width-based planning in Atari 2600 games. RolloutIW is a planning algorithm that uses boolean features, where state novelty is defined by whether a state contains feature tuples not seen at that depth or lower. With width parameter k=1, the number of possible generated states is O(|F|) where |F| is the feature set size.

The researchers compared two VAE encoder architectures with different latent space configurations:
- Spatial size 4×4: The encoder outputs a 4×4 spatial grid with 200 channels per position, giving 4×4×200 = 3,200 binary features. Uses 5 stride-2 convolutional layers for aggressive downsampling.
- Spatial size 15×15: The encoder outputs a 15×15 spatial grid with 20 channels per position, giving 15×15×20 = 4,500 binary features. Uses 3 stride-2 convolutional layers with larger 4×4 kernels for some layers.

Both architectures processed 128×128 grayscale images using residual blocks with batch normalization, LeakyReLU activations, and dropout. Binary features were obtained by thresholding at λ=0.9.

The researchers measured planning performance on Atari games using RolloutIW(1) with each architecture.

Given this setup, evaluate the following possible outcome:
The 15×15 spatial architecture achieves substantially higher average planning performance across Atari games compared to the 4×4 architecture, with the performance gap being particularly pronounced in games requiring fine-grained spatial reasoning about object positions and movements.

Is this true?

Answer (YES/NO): NO